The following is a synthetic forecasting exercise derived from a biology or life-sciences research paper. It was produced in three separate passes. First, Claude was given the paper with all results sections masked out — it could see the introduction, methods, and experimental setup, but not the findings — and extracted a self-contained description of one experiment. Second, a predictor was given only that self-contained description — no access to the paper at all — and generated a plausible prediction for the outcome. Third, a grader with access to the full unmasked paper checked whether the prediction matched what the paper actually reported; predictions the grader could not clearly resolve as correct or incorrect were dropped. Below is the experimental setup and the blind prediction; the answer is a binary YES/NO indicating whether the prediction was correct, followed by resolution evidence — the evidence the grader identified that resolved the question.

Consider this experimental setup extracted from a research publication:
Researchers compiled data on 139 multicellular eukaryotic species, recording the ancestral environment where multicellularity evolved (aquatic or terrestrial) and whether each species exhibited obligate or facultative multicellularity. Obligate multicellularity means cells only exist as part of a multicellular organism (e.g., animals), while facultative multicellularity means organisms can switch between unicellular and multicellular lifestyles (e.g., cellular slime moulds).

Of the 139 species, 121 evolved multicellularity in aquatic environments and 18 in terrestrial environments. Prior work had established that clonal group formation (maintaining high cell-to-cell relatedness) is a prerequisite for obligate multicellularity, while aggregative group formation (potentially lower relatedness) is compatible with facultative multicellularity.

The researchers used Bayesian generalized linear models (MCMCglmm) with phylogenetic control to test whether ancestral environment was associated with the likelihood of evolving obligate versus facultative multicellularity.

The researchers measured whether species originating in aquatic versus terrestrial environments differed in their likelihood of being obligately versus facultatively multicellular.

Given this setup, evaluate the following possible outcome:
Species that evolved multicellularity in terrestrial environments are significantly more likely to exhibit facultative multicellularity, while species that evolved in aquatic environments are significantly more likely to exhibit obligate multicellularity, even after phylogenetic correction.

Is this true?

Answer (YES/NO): YES